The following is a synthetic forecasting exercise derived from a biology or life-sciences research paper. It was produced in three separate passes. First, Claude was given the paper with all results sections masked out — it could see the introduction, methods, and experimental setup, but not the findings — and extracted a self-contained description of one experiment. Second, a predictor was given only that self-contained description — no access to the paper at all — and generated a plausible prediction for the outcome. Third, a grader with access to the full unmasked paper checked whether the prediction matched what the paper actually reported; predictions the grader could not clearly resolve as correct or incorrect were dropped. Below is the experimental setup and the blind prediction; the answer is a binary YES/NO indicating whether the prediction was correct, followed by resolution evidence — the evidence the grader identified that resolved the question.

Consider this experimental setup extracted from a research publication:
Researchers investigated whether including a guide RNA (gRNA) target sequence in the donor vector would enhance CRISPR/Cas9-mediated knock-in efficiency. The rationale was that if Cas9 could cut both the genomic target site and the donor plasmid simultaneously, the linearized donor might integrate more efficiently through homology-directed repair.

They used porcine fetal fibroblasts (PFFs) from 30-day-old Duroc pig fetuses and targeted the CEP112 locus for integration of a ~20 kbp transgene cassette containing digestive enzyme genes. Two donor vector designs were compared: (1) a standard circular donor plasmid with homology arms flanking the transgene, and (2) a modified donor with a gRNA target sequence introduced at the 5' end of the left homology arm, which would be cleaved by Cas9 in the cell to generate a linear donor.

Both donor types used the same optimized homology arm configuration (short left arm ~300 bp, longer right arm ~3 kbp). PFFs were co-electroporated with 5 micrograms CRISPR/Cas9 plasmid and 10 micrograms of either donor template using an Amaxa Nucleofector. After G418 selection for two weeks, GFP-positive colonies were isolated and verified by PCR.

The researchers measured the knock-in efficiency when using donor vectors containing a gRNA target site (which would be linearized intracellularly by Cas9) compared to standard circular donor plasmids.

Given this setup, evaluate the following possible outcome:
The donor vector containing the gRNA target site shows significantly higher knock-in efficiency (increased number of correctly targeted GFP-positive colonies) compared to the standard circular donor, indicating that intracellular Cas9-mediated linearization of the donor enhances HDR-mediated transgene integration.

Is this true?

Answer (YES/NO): NO